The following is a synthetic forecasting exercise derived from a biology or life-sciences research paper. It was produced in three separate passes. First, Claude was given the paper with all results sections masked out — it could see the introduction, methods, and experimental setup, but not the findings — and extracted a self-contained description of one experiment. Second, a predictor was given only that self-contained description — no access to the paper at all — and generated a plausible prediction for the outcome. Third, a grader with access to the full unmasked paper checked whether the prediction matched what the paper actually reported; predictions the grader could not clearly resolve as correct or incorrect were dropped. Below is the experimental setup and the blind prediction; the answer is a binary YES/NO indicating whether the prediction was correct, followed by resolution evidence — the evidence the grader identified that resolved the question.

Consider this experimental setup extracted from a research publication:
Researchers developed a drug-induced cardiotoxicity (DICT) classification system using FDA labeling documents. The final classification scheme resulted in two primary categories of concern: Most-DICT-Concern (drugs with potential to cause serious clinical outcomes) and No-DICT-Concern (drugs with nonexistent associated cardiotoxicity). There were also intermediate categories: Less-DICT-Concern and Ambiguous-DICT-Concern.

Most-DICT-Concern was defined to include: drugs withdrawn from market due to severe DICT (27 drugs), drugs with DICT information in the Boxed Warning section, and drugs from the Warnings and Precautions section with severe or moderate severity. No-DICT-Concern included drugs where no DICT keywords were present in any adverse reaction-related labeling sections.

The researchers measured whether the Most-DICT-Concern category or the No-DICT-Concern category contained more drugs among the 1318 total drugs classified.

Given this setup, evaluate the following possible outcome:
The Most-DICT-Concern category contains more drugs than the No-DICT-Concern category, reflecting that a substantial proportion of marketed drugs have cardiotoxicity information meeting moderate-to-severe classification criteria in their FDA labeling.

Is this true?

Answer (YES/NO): NO